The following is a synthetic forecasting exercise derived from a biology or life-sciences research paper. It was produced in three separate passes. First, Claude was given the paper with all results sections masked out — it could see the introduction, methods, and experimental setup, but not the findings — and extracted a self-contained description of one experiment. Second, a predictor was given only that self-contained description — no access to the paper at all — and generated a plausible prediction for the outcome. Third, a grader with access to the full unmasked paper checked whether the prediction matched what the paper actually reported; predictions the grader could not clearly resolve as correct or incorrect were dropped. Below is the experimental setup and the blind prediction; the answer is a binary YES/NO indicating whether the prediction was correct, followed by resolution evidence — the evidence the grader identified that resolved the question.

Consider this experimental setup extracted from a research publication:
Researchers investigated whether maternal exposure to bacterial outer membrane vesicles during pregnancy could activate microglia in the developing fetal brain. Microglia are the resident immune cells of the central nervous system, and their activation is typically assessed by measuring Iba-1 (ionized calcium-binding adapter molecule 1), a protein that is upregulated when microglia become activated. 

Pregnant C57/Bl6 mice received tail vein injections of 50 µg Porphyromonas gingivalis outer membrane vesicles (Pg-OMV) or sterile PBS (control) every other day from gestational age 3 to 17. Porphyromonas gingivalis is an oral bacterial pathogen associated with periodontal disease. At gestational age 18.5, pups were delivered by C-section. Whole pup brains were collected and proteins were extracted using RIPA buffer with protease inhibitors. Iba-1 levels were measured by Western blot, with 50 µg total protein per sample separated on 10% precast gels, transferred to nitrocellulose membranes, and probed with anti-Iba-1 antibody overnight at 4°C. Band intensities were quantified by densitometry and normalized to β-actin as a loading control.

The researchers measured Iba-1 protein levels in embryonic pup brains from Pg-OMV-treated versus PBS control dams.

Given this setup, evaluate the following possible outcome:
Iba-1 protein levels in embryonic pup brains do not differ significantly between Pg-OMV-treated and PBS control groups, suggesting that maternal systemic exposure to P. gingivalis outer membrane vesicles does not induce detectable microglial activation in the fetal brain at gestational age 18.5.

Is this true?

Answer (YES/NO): NO